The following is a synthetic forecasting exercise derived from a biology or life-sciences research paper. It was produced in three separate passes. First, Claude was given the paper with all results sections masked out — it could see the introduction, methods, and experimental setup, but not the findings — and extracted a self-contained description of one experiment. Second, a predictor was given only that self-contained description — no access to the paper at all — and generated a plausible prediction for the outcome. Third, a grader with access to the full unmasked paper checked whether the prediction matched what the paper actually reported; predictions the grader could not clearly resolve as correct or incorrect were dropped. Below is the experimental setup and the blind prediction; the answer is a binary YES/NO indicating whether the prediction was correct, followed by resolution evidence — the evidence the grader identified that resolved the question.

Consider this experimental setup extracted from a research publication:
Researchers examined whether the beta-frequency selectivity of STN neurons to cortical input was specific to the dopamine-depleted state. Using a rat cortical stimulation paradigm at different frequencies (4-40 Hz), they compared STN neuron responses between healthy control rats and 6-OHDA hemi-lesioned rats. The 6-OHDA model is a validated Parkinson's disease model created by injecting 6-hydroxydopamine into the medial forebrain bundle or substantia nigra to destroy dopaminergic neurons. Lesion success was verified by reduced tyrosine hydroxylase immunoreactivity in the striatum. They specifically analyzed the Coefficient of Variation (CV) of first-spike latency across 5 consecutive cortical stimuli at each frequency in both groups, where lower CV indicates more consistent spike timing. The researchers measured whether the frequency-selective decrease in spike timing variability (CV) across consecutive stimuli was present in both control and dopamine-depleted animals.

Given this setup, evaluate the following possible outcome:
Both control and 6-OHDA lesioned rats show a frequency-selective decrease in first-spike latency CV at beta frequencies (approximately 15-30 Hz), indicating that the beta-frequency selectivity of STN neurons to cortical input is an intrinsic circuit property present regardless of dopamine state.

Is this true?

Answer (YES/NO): NO